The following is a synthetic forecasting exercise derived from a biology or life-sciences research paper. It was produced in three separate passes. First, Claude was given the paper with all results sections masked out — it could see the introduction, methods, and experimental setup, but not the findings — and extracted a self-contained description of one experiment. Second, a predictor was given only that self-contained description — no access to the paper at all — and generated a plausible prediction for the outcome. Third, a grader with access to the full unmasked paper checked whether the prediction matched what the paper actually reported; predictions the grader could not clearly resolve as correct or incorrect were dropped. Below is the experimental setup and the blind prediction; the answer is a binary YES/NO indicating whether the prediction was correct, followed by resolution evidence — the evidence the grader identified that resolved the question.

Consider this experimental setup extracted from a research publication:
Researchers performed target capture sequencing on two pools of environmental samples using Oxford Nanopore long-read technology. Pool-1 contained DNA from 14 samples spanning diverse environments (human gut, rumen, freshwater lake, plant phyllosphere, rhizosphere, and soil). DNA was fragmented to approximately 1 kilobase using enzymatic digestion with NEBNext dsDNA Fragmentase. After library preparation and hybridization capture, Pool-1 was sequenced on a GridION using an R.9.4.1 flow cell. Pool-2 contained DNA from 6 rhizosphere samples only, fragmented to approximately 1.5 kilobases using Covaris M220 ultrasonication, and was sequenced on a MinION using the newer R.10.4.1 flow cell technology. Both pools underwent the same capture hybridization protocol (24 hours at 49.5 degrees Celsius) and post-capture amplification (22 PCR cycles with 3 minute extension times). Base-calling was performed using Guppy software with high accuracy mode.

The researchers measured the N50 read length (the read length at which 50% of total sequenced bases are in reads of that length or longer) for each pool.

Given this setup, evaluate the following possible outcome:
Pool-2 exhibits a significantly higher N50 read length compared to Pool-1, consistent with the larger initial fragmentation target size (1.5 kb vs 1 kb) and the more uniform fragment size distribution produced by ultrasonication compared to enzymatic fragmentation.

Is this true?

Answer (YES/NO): YES